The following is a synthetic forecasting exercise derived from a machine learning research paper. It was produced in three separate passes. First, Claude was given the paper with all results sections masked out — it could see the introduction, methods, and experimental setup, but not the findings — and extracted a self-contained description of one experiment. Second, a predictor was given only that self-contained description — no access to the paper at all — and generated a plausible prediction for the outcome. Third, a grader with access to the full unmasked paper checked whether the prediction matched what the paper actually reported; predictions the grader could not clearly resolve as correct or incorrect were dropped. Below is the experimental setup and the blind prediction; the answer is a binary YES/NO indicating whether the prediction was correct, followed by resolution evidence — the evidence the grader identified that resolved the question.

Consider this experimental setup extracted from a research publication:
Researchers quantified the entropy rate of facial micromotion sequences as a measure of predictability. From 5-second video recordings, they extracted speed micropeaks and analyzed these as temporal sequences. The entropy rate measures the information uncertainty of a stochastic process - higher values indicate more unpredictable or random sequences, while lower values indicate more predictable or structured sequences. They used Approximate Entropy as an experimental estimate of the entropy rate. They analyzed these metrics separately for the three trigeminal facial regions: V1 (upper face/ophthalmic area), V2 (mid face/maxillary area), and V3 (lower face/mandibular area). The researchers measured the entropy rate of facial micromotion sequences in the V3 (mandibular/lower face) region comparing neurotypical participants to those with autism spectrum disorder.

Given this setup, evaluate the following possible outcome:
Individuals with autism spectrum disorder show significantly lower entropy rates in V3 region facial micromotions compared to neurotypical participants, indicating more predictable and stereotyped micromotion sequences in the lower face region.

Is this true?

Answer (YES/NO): NO